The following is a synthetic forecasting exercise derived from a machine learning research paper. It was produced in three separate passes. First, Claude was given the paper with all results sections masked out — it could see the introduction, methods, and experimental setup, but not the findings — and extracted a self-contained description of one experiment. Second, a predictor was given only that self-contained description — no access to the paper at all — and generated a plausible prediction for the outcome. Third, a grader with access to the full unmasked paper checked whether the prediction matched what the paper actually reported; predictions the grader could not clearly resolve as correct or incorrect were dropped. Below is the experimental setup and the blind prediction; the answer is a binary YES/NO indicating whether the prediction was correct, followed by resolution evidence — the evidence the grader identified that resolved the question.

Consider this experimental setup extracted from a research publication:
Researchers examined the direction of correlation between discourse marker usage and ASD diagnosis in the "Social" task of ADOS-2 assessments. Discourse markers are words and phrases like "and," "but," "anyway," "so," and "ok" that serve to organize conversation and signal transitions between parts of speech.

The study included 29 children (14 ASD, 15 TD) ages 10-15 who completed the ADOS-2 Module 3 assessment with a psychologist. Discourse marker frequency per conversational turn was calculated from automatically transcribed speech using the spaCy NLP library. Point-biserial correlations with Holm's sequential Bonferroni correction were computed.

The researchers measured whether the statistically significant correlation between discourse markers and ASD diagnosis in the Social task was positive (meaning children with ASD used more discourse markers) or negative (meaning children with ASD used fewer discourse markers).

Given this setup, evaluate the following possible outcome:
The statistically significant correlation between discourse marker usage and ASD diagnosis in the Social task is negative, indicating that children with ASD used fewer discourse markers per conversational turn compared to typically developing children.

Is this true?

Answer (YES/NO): YES